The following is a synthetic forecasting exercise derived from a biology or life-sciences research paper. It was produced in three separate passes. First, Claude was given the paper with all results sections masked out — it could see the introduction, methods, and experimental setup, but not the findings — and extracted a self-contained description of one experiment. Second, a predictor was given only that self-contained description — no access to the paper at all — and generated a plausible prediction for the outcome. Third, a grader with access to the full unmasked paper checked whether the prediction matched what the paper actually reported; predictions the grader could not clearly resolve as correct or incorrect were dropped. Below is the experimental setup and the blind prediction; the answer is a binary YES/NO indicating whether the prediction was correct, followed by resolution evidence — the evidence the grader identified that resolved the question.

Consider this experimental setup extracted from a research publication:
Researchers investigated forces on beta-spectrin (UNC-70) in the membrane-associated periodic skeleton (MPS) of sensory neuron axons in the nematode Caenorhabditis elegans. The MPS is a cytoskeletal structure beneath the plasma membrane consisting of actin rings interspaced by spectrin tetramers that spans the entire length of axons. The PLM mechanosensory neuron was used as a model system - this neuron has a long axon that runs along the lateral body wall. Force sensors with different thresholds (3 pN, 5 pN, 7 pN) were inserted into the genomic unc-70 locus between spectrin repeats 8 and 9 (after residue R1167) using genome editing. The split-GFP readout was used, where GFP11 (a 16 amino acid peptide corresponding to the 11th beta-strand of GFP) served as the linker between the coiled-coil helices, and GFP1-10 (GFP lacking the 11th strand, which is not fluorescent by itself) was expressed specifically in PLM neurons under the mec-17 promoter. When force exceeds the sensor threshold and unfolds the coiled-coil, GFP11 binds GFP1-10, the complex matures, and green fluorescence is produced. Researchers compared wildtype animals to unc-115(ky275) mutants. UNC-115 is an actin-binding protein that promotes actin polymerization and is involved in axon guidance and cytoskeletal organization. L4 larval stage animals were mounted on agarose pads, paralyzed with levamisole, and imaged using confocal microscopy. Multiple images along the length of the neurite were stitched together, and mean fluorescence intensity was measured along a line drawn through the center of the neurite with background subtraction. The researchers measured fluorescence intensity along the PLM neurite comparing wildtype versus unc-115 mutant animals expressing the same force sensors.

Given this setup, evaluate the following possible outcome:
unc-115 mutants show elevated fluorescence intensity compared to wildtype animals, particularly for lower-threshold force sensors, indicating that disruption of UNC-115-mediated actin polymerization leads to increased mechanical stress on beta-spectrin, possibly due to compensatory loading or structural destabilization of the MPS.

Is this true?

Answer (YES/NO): NO